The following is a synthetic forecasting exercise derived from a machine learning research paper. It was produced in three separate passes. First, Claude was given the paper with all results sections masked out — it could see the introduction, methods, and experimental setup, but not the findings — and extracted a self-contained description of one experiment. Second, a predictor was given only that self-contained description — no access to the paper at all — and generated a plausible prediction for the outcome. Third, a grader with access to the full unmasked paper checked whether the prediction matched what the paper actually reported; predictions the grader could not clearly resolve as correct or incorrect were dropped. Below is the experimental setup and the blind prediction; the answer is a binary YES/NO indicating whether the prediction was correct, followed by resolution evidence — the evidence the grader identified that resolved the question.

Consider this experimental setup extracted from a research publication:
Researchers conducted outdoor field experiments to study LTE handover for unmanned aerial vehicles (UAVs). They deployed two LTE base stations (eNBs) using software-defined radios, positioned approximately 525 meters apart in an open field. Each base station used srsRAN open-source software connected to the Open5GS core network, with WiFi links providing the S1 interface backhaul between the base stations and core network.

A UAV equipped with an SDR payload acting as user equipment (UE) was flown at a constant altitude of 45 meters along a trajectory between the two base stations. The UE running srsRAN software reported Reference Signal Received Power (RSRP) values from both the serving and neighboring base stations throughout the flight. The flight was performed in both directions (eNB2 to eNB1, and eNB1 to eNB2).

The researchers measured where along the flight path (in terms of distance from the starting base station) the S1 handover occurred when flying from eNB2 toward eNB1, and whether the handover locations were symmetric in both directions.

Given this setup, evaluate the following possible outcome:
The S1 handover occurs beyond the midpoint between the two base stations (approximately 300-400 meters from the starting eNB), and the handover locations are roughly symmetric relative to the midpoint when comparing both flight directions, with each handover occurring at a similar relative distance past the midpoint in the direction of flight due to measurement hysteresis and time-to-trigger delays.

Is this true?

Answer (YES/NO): NO